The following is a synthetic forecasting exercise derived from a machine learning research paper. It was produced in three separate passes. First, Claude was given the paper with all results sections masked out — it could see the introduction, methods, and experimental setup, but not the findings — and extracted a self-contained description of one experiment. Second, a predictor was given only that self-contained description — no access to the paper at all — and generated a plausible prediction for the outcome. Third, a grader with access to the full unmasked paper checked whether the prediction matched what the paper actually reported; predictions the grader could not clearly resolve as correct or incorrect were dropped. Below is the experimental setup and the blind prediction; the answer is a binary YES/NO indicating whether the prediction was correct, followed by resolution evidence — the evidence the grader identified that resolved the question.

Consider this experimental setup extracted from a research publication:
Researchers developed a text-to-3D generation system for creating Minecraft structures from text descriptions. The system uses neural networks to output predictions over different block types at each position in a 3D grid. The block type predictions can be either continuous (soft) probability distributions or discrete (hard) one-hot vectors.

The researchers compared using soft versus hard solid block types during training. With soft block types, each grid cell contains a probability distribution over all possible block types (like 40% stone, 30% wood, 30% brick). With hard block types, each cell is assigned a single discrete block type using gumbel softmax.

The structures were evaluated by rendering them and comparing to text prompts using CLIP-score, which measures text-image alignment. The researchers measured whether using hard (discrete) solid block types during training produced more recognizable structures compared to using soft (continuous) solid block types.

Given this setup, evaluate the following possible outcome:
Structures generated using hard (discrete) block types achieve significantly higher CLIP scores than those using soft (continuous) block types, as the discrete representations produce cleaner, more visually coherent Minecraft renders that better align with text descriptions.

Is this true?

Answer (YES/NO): NO